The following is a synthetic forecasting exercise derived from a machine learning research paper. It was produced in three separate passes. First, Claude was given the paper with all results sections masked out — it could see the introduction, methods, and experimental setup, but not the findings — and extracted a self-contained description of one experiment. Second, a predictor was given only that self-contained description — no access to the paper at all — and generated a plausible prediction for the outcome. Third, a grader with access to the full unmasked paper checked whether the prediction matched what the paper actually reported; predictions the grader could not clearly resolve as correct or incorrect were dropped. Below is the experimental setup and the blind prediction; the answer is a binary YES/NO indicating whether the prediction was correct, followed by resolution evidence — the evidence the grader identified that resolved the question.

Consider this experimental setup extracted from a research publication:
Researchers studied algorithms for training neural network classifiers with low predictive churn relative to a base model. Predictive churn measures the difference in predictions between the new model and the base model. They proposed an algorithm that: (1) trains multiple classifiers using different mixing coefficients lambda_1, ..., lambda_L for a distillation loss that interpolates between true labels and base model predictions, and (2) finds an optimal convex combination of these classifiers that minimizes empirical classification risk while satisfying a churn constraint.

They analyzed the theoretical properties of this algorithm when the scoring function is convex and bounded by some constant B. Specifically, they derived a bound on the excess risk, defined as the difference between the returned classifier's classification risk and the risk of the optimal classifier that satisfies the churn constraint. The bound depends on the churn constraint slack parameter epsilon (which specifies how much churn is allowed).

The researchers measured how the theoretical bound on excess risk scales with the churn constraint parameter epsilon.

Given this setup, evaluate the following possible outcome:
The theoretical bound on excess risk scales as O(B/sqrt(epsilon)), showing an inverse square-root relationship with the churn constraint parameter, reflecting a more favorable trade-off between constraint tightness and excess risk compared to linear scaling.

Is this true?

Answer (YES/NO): NO